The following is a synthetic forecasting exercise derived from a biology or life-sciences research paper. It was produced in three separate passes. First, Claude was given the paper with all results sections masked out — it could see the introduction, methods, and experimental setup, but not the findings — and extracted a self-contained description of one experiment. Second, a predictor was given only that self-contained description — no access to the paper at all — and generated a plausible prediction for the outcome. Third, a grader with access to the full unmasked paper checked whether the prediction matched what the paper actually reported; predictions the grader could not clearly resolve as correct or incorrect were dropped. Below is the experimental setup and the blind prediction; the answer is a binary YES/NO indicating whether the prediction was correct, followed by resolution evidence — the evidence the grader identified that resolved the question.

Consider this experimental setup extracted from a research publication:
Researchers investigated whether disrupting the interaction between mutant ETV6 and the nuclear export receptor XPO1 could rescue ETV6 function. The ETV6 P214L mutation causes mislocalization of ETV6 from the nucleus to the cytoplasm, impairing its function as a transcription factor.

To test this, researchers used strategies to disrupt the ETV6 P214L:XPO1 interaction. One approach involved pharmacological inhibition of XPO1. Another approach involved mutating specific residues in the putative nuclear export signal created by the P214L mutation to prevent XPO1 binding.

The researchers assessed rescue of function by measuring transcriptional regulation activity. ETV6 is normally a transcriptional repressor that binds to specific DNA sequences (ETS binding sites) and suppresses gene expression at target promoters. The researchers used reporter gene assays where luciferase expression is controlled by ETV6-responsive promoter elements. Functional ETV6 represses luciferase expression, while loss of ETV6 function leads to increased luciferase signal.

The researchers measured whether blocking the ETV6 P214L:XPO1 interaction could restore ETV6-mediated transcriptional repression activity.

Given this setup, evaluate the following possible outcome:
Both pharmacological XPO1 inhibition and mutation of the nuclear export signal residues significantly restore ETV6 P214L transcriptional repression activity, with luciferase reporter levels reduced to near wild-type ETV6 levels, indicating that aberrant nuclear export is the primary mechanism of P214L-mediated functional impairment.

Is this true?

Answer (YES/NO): NO